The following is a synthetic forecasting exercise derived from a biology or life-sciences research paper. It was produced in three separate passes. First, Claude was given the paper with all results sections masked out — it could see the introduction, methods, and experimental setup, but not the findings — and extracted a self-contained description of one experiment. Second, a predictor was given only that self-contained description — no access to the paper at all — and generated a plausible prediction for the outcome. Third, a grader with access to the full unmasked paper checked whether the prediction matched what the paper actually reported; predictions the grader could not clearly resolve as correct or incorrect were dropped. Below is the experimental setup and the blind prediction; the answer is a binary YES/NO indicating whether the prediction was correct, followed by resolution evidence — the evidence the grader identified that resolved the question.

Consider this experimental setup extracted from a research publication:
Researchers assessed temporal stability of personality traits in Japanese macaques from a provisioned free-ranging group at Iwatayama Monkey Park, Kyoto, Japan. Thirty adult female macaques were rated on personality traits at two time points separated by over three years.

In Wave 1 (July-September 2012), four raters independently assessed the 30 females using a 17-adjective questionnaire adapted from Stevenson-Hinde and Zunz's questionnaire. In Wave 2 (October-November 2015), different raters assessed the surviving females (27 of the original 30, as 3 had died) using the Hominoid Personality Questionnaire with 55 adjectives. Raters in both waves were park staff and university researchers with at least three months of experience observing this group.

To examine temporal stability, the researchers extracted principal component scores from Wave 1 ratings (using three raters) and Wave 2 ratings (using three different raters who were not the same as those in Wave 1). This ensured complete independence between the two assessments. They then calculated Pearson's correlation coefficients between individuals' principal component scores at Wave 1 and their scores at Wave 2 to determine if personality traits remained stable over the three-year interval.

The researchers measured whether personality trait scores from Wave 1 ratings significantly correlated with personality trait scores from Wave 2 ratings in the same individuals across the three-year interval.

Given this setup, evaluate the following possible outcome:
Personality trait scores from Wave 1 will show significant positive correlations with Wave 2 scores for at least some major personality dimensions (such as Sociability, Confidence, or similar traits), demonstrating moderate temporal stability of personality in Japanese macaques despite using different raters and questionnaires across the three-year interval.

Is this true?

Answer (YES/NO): YES